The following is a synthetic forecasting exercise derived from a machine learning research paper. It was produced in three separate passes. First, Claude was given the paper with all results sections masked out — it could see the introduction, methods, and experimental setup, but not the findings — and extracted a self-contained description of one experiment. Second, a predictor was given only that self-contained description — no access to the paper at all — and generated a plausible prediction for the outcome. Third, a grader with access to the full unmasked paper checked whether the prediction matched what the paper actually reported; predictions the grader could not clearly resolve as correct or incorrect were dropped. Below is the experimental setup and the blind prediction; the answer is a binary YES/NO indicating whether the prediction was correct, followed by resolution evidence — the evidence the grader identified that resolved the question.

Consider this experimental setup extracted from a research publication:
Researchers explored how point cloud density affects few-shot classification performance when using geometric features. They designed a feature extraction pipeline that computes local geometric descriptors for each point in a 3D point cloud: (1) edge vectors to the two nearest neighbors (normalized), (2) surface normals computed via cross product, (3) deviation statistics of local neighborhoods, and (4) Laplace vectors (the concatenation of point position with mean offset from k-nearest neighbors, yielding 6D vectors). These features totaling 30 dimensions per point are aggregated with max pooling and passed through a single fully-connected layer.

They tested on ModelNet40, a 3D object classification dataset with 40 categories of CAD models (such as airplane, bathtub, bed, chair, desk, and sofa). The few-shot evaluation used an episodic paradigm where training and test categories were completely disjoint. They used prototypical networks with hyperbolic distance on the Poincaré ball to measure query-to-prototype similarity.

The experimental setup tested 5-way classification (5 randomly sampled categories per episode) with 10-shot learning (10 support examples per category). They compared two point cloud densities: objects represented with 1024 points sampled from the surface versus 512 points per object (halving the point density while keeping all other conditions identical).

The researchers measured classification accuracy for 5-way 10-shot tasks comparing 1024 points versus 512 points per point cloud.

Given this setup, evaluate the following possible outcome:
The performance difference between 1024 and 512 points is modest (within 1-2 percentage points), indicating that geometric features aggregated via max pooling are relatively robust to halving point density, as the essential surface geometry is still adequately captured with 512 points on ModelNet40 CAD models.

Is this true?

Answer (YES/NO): YES